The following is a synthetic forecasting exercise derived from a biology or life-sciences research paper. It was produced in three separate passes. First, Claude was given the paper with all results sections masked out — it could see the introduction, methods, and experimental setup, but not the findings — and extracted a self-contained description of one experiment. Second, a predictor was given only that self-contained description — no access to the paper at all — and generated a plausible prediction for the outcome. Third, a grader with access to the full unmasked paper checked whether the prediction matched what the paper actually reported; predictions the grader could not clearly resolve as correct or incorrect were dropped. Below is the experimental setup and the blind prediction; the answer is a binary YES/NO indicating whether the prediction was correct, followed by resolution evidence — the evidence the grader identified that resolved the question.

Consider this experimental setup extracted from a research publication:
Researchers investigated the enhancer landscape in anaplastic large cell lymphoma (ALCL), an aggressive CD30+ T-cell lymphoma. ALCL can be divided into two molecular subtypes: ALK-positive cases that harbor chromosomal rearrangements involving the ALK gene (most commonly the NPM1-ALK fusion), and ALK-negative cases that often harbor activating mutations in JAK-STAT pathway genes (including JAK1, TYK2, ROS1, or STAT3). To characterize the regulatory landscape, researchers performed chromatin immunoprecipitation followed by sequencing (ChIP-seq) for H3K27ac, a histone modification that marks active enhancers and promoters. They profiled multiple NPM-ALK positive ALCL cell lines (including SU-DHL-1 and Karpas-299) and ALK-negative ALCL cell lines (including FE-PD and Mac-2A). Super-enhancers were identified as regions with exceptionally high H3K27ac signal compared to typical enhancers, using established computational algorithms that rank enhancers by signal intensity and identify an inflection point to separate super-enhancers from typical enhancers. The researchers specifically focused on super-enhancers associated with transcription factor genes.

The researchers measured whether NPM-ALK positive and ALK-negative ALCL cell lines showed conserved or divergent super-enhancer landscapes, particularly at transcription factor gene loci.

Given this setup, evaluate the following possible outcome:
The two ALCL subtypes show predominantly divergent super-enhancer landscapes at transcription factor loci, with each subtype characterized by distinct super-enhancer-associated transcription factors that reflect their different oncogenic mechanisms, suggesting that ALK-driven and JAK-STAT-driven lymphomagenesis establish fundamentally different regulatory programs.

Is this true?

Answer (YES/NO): NO